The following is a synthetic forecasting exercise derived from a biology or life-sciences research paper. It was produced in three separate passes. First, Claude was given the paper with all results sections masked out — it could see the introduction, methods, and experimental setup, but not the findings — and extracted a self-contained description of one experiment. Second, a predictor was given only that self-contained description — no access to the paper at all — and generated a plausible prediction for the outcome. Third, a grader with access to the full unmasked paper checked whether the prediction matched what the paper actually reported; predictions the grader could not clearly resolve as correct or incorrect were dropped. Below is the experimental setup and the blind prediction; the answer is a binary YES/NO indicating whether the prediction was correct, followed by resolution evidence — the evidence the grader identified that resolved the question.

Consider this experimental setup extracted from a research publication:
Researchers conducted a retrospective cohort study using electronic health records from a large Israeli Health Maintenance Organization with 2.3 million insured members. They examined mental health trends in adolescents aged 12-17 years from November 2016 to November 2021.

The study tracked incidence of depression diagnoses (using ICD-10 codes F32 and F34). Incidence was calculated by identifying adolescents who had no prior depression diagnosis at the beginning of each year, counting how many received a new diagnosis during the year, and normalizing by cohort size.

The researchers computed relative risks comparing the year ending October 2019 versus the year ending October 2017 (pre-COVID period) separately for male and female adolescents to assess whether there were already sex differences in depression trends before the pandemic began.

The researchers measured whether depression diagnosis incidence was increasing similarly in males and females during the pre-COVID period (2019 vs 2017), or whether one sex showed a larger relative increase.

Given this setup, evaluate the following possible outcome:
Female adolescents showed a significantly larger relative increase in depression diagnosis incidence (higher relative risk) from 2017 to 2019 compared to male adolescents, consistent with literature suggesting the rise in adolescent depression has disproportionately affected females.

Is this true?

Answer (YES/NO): NO